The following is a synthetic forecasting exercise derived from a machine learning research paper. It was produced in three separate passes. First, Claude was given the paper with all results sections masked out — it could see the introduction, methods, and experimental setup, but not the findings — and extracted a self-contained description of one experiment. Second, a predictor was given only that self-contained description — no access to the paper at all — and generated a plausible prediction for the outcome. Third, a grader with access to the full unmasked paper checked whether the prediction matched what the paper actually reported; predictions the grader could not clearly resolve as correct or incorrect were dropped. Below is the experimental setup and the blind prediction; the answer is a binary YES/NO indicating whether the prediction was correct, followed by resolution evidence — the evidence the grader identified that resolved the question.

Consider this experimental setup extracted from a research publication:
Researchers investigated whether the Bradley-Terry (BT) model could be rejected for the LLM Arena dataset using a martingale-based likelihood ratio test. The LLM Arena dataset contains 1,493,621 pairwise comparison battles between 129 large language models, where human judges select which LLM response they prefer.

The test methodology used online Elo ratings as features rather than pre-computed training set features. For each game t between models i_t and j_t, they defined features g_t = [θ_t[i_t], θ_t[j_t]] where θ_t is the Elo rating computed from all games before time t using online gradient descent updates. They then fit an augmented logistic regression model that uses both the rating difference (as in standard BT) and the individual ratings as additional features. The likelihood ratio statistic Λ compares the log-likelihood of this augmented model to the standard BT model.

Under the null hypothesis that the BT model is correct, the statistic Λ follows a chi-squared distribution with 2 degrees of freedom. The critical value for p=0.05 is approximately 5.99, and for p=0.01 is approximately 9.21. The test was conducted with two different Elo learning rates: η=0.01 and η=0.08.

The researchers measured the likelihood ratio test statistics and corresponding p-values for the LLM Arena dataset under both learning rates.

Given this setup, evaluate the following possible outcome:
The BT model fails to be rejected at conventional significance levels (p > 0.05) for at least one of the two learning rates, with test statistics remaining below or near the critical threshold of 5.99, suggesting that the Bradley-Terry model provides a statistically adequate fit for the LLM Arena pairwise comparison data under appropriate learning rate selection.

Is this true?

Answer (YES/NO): NO